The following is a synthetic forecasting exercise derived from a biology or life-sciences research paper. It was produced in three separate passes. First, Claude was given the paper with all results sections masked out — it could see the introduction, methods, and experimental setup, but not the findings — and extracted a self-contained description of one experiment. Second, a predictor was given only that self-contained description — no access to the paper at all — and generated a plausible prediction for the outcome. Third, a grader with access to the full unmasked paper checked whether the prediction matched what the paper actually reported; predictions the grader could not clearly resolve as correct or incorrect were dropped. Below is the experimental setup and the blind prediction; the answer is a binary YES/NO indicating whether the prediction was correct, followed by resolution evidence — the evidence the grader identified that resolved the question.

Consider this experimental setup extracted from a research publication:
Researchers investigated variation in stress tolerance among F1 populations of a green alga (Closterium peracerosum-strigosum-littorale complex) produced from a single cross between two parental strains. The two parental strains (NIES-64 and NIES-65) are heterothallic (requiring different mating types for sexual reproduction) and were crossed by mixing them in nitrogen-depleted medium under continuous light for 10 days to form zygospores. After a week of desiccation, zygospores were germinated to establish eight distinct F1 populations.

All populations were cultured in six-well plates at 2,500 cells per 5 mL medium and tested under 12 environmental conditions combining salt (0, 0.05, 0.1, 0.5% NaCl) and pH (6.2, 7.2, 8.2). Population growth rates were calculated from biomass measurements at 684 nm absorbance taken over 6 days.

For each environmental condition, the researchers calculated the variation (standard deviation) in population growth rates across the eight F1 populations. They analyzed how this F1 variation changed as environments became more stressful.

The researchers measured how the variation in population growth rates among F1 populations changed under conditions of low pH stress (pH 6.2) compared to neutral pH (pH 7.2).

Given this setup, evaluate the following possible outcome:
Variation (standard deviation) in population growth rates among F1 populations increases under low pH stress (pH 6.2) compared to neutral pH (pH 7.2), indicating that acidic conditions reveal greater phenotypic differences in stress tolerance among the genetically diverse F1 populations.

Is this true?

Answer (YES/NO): YES